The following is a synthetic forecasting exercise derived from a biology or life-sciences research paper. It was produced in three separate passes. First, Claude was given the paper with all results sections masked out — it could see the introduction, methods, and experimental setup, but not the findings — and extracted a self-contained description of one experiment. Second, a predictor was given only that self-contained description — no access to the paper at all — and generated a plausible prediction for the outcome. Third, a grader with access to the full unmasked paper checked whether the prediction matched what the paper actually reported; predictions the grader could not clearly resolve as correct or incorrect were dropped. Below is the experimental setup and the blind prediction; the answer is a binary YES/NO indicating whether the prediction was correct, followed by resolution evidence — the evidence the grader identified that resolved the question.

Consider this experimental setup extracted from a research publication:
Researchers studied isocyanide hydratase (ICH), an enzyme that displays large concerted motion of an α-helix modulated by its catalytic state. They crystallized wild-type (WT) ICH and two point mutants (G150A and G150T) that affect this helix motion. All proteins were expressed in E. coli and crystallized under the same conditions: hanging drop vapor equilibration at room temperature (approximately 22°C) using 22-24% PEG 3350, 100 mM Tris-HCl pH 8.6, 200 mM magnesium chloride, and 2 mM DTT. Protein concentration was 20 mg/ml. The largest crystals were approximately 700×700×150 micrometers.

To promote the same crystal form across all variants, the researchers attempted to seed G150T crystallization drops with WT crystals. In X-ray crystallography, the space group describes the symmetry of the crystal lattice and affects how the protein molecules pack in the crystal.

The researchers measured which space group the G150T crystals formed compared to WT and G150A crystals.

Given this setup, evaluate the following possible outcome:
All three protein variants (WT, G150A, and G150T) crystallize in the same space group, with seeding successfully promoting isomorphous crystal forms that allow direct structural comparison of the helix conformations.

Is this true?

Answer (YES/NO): NO